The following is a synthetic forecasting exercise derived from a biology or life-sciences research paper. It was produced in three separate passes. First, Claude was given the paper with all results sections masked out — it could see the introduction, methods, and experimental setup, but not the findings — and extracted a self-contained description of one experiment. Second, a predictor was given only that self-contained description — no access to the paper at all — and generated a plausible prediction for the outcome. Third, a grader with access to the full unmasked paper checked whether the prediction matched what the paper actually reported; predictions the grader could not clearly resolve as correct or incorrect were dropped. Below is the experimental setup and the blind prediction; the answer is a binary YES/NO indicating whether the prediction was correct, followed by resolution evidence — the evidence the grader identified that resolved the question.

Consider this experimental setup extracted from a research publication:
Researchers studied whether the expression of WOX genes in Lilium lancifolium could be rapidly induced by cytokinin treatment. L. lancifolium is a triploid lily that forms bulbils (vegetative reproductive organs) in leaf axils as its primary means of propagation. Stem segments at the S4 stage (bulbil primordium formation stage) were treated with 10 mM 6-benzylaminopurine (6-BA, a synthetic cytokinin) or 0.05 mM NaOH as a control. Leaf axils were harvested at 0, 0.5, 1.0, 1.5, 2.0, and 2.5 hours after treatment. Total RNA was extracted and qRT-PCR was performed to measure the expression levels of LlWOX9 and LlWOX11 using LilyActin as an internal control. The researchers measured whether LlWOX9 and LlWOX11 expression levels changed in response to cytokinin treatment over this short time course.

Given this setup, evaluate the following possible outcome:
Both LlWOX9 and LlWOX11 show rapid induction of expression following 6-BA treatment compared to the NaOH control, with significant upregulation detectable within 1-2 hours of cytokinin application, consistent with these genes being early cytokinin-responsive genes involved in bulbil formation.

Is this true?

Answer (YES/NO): YES